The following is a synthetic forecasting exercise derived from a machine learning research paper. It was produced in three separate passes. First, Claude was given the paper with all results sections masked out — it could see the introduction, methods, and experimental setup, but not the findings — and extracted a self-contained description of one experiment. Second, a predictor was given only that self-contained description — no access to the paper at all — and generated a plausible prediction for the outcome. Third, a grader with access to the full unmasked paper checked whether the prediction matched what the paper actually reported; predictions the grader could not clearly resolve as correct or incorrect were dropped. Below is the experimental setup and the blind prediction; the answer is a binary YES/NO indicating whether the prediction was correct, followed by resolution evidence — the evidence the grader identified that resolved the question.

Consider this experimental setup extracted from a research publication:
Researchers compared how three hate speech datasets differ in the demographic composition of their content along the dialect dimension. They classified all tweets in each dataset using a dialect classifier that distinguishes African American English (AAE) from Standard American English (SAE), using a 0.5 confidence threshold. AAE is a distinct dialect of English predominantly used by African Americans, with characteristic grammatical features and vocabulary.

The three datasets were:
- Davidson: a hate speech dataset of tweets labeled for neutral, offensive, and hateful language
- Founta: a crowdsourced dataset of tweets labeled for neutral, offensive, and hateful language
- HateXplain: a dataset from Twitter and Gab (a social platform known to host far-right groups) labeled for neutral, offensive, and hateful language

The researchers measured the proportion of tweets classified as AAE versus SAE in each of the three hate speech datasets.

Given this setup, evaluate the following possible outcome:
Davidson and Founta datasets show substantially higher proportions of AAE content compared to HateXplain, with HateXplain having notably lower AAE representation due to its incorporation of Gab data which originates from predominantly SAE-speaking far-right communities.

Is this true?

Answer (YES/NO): NO